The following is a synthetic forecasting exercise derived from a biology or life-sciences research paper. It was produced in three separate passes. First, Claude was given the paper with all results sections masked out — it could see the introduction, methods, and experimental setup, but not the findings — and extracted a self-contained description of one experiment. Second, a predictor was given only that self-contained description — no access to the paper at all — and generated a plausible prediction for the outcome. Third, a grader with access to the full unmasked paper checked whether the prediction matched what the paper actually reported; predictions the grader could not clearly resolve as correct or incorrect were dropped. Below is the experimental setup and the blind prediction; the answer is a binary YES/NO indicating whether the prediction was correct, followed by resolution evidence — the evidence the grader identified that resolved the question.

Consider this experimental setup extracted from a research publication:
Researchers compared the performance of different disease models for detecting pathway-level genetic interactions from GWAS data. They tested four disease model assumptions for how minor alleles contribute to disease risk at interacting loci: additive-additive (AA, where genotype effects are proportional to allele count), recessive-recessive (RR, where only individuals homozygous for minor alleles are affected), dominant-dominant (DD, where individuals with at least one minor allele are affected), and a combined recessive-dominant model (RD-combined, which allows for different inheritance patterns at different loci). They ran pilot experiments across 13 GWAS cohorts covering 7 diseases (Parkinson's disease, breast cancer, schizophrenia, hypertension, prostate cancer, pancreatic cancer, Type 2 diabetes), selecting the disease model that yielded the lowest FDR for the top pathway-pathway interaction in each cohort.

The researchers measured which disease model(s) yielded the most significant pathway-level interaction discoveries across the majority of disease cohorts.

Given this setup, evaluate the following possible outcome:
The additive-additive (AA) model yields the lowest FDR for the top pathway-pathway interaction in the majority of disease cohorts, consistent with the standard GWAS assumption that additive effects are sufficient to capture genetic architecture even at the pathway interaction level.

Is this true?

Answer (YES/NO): NO